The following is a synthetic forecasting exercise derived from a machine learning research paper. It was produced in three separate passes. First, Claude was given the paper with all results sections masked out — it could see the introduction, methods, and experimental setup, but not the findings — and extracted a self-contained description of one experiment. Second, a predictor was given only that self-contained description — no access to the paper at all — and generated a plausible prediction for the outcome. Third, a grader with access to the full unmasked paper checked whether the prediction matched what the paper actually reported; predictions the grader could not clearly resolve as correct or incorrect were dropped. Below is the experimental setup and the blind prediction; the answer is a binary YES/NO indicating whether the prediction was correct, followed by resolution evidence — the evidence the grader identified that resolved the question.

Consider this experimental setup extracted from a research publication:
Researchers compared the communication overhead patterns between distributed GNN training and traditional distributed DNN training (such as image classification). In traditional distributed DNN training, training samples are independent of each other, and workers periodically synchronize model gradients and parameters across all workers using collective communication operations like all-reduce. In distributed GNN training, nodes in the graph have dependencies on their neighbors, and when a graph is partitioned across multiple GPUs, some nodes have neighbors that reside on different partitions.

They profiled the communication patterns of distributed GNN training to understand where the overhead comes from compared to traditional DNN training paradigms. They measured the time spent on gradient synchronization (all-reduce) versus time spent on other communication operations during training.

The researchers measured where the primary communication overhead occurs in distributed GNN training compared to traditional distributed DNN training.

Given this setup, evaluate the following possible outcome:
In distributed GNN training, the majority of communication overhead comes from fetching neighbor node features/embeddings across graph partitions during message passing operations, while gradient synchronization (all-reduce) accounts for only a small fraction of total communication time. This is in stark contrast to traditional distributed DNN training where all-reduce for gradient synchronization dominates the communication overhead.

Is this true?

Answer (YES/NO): YES